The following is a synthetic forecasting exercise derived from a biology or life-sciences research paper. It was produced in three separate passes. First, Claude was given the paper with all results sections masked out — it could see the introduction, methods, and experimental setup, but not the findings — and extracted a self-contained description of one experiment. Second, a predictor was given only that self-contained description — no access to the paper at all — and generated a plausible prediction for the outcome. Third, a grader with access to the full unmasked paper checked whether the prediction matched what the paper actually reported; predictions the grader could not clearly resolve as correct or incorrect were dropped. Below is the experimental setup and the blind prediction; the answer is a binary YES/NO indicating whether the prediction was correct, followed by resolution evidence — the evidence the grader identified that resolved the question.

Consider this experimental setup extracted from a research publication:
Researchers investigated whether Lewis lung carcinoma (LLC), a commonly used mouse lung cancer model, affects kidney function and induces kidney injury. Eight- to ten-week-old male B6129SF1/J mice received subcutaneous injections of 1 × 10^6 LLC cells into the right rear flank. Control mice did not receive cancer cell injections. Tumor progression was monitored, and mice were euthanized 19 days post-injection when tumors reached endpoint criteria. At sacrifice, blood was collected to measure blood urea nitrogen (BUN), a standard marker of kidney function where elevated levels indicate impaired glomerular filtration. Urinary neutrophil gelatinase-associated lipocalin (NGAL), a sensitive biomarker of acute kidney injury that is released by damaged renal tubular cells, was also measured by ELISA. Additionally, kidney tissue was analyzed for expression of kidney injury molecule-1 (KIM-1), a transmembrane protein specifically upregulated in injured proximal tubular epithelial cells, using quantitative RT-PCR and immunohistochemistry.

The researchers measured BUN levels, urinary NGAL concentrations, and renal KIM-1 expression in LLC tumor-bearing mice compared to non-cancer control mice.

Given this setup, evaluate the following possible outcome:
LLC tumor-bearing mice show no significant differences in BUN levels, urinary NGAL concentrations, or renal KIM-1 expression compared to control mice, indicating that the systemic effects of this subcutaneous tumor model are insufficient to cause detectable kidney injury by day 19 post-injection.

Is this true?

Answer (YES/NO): NO